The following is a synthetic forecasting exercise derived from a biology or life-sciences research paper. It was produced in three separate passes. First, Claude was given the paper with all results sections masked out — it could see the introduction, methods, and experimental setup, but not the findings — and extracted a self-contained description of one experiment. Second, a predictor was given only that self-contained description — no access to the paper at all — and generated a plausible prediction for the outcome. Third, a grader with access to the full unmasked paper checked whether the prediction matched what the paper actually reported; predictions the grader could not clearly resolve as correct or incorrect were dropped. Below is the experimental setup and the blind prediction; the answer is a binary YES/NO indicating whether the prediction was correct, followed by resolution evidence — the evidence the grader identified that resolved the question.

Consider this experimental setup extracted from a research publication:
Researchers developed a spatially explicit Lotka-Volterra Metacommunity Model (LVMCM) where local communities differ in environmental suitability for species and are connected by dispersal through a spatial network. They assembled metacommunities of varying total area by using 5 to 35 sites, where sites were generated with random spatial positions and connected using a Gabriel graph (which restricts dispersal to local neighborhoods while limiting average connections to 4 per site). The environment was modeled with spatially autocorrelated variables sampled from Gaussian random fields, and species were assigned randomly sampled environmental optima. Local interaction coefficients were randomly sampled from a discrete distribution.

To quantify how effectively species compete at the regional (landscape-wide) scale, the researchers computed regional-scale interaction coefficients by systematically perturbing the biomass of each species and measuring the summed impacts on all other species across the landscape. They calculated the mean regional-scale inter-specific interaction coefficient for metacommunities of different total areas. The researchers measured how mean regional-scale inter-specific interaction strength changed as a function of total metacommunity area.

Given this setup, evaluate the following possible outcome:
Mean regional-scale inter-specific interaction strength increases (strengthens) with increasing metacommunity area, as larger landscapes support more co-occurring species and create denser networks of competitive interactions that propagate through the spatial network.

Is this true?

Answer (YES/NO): NO